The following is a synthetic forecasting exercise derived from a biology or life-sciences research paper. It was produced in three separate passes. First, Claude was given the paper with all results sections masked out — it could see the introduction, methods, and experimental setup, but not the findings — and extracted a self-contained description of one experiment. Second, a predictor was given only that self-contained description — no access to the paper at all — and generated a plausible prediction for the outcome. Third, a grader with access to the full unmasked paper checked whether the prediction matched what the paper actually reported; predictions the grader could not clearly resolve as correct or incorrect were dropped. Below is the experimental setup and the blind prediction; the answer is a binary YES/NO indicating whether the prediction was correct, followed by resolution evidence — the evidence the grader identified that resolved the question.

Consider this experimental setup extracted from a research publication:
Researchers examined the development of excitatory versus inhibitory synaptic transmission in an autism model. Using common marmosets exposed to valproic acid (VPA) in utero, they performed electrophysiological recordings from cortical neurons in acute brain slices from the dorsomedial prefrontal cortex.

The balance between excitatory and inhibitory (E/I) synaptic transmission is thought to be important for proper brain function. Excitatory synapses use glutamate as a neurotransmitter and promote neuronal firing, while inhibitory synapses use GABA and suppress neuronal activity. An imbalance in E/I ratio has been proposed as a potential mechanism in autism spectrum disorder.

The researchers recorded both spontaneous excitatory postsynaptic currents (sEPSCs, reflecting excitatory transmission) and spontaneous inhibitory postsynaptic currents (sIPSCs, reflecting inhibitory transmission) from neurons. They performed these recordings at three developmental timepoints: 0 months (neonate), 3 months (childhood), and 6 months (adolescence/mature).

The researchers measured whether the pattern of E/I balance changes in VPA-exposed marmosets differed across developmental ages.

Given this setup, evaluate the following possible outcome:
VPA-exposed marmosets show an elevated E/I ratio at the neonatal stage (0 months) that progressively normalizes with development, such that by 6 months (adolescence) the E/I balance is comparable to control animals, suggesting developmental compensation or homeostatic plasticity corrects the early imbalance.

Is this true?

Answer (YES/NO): NO